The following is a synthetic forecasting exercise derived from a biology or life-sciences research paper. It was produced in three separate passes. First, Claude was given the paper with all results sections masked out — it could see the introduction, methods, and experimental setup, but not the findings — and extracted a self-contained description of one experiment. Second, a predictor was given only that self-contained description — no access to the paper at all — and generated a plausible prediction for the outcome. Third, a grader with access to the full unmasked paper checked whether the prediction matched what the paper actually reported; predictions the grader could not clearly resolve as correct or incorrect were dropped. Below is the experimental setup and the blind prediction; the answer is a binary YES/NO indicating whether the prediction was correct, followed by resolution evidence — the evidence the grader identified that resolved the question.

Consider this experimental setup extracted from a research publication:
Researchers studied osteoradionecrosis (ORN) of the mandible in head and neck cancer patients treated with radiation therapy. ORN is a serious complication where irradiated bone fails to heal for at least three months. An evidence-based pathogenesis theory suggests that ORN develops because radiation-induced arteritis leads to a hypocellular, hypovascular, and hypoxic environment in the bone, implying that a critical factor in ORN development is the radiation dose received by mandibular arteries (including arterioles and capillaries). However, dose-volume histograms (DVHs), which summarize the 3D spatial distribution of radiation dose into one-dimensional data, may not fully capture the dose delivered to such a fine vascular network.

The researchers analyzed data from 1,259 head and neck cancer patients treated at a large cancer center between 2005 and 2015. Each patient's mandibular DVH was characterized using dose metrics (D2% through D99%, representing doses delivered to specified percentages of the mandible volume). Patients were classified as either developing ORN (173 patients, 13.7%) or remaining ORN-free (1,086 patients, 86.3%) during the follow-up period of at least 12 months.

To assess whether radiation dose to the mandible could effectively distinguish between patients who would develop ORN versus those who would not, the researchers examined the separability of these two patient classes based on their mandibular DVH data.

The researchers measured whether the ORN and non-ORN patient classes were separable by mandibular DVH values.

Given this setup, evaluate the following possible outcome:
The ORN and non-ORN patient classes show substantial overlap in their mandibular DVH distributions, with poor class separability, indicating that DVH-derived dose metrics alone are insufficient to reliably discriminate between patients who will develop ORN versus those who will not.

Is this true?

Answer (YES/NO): YES